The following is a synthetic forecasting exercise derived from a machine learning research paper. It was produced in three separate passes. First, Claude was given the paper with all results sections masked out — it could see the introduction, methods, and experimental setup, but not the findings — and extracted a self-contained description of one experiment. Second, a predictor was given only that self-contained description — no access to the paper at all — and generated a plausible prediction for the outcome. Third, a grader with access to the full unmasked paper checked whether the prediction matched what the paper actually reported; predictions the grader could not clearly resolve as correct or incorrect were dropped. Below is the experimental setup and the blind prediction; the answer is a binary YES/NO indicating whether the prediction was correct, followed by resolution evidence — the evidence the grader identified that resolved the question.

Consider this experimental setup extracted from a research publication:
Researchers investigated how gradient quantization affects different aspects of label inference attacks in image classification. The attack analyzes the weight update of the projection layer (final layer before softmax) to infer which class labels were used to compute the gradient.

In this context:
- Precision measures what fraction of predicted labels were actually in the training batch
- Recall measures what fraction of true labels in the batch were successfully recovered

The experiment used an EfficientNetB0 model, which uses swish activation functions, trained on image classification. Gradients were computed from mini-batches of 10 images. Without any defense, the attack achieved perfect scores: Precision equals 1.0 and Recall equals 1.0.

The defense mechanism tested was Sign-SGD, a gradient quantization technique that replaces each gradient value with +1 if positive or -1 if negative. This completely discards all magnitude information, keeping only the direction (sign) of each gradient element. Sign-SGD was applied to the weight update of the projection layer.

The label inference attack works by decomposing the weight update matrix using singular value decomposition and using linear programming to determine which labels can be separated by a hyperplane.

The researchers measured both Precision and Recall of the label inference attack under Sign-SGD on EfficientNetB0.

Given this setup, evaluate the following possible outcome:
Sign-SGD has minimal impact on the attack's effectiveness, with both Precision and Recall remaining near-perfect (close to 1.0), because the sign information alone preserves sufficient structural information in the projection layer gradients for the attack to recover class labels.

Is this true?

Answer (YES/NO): NO